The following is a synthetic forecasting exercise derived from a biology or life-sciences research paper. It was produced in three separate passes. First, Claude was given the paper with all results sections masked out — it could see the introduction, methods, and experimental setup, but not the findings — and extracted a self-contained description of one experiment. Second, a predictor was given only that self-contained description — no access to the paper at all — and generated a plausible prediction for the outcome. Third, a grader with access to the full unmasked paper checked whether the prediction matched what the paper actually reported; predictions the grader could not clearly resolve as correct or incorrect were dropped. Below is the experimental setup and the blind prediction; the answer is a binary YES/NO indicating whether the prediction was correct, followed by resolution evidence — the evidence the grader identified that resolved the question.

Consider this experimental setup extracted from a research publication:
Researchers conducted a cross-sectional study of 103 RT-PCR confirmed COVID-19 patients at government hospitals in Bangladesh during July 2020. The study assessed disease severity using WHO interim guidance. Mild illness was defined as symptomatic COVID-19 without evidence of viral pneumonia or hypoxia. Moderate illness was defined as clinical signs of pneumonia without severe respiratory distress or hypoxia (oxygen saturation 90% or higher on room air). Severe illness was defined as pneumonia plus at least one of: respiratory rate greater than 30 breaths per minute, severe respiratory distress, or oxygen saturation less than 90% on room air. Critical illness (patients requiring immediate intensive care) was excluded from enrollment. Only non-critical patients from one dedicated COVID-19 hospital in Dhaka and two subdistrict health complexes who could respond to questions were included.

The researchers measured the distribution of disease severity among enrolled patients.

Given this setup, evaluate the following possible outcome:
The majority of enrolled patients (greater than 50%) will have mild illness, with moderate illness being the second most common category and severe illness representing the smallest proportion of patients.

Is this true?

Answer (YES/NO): NO